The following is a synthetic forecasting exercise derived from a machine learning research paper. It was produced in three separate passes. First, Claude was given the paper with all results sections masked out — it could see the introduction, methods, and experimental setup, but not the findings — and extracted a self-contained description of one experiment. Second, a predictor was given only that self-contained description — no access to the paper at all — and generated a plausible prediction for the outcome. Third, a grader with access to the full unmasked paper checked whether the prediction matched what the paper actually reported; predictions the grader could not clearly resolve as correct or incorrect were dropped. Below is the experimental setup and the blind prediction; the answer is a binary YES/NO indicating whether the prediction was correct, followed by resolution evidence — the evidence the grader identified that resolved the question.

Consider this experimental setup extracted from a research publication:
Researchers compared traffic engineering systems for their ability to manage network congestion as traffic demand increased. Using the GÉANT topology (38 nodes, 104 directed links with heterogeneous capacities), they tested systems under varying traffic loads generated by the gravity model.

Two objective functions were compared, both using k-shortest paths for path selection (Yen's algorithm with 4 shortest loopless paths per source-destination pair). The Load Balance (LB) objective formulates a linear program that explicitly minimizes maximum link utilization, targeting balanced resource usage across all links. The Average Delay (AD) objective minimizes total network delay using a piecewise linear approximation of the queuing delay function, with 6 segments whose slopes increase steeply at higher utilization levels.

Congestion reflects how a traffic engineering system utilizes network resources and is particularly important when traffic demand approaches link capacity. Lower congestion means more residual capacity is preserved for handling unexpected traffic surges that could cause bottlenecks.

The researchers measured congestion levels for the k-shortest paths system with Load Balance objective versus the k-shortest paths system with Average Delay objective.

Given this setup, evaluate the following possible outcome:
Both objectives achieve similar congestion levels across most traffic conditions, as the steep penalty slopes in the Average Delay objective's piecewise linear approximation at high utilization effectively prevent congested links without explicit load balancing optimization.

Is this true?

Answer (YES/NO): NO